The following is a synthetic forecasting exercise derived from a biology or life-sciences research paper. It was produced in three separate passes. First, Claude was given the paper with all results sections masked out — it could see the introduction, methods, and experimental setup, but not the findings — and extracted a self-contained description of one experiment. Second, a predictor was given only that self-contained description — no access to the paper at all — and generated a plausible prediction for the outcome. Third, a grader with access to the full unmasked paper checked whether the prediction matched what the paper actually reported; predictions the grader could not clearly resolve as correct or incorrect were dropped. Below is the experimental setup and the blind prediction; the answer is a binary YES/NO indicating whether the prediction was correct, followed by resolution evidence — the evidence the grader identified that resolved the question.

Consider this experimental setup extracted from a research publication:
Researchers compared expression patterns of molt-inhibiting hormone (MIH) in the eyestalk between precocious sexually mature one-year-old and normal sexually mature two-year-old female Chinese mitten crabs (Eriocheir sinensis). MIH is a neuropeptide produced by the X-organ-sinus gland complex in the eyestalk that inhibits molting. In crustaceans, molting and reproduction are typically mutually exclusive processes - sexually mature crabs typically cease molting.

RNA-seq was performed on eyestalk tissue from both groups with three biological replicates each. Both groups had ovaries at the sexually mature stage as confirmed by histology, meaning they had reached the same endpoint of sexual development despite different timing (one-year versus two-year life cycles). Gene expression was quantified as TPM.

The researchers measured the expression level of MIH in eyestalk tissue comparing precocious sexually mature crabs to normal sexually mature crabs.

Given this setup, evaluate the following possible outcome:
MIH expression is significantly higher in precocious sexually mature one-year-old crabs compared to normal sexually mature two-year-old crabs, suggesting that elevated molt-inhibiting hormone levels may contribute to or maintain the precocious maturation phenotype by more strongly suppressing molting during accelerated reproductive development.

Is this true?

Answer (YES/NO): YES